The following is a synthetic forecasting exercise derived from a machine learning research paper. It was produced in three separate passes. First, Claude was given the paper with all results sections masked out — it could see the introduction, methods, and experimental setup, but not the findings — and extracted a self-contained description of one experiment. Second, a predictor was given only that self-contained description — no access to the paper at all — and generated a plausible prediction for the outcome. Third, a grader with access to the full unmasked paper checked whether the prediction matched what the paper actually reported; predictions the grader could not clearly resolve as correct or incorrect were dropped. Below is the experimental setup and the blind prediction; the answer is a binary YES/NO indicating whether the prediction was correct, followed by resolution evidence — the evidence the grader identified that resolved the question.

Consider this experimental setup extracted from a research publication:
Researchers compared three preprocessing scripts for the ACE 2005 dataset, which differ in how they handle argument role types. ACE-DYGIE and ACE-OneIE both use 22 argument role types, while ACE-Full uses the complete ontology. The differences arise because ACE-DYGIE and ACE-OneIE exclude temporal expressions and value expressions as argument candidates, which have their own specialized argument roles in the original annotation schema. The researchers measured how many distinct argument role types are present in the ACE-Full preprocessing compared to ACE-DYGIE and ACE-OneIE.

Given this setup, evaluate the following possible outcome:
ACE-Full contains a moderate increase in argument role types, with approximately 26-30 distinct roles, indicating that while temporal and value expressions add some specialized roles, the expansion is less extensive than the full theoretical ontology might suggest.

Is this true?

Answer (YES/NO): NO